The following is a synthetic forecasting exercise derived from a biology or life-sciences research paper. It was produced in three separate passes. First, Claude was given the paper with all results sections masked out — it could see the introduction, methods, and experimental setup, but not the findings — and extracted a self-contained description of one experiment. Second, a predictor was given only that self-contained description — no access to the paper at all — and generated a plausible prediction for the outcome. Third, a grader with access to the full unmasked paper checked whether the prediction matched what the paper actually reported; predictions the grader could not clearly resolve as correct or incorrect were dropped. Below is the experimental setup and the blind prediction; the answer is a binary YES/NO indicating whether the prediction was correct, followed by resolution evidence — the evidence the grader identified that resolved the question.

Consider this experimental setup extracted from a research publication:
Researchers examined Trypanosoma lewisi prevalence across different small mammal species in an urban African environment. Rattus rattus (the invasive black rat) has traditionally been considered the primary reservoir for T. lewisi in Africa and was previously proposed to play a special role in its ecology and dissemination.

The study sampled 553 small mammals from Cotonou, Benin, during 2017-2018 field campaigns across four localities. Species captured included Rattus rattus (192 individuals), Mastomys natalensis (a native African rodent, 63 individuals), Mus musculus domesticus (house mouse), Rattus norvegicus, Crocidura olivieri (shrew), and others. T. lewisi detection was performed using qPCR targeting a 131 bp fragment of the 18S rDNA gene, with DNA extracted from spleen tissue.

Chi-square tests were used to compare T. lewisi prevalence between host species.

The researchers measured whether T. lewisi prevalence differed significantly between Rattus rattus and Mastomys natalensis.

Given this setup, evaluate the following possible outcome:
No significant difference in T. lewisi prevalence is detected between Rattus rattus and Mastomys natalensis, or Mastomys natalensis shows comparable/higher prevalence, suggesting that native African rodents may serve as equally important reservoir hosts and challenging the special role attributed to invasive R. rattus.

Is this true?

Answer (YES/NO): YES